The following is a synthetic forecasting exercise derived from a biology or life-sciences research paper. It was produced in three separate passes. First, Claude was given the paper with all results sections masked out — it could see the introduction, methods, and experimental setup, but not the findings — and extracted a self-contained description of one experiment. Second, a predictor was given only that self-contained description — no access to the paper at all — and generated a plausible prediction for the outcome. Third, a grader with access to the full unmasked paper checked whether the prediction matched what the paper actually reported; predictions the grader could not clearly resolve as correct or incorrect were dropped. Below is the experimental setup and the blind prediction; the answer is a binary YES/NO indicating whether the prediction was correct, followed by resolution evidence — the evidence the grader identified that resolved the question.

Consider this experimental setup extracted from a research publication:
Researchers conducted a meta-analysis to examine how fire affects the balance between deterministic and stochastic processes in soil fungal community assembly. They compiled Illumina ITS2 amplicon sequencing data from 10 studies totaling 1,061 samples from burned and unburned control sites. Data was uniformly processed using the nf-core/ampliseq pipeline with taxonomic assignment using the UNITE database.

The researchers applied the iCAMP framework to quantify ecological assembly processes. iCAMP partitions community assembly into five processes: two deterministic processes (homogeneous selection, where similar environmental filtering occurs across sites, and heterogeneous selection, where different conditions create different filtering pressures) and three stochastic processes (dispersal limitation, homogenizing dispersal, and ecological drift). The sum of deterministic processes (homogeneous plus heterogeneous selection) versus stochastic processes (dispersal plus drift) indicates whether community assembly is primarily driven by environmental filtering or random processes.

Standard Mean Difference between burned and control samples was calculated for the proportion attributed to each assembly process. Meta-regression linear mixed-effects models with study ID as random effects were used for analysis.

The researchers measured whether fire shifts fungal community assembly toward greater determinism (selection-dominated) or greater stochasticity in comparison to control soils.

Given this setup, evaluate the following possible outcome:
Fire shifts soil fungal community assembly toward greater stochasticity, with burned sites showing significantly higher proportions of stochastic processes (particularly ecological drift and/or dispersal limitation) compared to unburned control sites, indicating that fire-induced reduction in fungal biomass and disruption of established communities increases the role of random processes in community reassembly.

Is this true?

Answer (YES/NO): YES